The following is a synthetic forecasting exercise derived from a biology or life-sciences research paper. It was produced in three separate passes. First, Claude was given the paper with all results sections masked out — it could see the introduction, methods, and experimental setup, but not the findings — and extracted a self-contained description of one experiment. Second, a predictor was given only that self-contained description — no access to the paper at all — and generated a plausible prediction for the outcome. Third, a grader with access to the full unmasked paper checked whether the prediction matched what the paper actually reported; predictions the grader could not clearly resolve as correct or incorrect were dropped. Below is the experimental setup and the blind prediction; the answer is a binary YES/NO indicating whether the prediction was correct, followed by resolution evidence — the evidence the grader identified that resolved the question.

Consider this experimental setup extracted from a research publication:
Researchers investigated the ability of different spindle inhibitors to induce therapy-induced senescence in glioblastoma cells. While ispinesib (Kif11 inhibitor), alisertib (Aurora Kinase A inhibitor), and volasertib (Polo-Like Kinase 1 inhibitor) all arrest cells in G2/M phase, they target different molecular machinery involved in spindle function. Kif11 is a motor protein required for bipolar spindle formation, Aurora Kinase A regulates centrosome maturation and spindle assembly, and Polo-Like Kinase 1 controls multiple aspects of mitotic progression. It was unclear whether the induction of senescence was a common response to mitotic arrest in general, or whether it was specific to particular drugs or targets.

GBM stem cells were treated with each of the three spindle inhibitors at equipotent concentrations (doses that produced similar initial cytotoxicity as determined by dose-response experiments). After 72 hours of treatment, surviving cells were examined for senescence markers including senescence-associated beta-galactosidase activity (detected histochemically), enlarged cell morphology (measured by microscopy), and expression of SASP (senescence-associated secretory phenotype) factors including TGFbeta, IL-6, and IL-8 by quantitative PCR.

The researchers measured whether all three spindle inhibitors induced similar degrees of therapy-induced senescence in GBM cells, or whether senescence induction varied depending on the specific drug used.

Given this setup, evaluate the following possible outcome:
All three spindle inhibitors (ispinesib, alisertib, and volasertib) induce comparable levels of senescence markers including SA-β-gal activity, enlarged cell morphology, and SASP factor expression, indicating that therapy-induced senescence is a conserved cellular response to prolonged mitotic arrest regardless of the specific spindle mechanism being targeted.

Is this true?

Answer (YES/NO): YES